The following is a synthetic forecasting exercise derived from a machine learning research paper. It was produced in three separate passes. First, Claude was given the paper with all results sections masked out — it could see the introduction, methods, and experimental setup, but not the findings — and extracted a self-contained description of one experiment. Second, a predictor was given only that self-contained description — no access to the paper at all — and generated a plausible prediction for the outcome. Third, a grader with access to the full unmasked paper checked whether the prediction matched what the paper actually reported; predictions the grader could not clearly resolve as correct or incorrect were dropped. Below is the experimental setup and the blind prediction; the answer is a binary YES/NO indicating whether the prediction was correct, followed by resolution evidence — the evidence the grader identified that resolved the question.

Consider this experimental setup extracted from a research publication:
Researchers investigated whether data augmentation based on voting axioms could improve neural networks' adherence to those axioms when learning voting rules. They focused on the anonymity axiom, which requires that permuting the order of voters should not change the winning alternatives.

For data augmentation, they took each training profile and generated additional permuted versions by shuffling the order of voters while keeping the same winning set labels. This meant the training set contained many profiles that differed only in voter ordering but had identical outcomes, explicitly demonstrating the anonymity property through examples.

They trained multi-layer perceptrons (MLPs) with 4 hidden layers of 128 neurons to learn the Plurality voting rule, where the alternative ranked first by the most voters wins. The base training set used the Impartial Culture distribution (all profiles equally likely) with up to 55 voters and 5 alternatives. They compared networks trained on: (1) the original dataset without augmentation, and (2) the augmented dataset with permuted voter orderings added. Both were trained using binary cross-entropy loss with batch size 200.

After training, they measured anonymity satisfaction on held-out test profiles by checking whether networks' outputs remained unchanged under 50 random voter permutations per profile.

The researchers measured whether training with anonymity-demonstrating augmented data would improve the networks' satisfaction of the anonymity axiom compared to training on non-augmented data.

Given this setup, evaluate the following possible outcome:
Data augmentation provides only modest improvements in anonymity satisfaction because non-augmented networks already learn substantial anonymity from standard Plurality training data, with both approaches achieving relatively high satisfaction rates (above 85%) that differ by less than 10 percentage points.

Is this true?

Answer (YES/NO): NO